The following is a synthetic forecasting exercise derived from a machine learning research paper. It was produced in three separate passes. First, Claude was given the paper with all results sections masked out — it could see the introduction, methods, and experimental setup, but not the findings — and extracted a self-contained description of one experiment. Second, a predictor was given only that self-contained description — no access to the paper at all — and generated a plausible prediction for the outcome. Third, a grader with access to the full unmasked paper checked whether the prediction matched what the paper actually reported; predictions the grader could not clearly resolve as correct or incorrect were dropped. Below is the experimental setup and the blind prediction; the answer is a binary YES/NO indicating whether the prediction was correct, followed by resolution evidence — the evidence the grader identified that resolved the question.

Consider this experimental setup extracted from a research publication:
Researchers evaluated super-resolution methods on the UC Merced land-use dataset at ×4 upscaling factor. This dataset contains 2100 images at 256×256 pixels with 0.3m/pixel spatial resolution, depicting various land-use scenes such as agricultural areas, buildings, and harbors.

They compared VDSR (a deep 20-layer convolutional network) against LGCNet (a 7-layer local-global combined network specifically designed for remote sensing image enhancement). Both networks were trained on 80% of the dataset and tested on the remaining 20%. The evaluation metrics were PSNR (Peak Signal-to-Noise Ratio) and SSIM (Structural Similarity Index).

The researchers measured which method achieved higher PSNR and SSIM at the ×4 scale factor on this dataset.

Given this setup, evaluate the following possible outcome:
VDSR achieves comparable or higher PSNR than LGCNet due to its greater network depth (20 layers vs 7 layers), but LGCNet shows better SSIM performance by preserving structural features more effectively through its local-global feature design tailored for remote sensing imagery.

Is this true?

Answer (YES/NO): NO